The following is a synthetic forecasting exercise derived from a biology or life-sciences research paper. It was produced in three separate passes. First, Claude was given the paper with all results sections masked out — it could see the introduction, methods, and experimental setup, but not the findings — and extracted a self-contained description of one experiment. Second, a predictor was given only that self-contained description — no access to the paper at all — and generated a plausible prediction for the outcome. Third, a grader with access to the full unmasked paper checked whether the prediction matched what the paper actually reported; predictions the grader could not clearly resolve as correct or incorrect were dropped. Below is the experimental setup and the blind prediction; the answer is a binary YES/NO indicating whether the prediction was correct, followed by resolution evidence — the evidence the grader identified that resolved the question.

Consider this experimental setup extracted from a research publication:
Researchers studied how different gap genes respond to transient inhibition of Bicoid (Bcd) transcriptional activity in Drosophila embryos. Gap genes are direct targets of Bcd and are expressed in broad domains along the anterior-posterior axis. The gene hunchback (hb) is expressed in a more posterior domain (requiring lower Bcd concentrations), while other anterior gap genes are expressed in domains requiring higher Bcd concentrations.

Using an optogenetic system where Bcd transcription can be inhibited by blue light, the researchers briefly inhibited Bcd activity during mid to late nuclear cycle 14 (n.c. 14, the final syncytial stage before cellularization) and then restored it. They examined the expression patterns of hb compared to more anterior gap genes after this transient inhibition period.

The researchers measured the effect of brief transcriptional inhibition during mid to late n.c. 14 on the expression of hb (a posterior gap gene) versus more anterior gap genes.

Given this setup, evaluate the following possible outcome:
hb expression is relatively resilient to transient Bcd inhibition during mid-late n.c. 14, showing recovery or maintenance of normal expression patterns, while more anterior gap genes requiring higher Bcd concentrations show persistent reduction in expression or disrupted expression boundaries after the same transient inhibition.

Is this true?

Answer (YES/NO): YES